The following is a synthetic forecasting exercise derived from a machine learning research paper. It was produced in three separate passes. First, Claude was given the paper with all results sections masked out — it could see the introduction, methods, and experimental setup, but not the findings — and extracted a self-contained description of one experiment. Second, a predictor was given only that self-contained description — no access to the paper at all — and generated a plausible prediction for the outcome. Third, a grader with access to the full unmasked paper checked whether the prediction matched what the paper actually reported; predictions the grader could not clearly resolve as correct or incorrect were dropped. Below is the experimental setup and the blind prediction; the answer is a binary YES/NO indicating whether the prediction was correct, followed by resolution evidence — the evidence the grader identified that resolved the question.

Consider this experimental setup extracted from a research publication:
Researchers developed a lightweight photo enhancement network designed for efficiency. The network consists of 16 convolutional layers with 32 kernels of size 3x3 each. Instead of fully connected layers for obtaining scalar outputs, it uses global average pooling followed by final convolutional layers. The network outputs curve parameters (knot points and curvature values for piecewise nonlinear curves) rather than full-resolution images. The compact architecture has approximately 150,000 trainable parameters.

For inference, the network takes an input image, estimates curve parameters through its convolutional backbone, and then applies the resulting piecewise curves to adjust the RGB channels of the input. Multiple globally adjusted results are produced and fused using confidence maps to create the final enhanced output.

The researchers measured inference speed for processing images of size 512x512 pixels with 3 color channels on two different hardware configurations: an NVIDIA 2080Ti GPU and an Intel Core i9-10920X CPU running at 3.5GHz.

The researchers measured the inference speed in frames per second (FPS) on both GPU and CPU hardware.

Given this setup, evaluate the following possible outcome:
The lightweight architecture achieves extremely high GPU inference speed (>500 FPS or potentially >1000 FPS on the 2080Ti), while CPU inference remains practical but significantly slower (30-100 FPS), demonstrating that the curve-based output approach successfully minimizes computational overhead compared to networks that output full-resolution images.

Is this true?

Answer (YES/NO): NO